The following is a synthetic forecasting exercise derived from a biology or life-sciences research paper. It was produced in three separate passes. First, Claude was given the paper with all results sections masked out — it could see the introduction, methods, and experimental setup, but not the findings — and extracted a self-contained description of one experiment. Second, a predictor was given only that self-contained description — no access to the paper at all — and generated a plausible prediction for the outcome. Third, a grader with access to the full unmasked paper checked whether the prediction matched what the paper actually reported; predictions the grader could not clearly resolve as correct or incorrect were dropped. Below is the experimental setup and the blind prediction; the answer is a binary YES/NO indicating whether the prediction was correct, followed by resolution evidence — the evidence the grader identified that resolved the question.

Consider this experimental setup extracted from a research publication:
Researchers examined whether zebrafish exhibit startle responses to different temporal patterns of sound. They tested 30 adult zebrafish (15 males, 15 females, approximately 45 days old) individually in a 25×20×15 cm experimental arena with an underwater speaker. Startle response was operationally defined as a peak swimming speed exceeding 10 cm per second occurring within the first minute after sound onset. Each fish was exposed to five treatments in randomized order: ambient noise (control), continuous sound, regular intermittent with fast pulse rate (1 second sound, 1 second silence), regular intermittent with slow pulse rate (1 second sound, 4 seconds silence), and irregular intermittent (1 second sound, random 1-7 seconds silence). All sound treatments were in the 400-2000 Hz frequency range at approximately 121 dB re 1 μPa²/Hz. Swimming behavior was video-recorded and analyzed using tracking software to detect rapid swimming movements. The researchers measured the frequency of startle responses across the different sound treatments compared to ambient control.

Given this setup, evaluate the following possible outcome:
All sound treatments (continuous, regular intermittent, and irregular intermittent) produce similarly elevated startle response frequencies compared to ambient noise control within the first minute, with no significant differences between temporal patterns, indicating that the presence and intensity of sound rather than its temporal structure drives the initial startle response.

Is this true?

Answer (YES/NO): YES